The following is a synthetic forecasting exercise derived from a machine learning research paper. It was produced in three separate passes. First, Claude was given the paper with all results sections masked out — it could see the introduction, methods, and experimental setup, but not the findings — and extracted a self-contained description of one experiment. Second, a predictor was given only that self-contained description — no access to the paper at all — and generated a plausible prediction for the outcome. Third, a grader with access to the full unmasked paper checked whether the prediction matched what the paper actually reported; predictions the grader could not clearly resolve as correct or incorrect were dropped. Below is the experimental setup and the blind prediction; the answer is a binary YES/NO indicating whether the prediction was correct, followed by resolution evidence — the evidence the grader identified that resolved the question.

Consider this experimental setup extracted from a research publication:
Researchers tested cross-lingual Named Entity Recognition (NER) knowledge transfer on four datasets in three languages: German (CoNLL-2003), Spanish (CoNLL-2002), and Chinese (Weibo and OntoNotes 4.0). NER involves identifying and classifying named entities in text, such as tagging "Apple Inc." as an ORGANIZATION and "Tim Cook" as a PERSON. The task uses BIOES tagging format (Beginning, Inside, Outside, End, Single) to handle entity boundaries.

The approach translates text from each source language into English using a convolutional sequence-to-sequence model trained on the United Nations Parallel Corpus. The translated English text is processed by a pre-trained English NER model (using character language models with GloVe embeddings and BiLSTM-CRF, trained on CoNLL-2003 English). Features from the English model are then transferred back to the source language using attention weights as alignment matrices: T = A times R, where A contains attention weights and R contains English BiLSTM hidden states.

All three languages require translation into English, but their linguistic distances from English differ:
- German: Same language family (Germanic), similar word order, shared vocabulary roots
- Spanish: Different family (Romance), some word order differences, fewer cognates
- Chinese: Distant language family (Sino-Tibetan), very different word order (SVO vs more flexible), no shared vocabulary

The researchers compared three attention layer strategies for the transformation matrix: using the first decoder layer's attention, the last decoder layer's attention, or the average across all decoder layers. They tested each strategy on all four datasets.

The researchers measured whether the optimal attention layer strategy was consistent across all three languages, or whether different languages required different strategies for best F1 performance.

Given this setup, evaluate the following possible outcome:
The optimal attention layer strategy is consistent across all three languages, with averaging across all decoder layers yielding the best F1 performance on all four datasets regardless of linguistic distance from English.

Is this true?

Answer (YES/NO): NO